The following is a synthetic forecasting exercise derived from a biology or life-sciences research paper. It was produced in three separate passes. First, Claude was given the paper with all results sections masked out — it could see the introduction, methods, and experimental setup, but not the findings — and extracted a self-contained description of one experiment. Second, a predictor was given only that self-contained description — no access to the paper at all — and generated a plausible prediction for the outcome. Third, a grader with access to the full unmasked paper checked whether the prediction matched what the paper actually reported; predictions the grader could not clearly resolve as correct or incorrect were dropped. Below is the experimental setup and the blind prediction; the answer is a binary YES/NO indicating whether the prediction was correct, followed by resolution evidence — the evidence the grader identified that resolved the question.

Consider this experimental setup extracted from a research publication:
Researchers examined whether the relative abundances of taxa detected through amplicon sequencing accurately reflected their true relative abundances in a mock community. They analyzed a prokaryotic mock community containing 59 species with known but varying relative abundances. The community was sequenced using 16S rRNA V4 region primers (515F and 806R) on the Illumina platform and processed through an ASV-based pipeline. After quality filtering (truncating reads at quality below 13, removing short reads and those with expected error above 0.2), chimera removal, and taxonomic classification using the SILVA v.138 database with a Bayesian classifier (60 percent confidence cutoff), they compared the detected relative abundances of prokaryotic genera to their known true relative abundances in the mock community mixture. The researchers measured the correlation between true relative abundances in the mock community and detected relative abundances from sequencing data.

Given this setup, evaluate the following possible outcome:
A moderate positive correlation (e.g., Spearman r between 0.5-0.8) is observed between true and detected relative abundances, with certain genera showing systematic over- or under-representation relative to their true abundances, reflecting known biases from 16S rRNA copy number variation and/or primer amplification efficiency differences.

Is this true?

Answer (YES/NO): NO